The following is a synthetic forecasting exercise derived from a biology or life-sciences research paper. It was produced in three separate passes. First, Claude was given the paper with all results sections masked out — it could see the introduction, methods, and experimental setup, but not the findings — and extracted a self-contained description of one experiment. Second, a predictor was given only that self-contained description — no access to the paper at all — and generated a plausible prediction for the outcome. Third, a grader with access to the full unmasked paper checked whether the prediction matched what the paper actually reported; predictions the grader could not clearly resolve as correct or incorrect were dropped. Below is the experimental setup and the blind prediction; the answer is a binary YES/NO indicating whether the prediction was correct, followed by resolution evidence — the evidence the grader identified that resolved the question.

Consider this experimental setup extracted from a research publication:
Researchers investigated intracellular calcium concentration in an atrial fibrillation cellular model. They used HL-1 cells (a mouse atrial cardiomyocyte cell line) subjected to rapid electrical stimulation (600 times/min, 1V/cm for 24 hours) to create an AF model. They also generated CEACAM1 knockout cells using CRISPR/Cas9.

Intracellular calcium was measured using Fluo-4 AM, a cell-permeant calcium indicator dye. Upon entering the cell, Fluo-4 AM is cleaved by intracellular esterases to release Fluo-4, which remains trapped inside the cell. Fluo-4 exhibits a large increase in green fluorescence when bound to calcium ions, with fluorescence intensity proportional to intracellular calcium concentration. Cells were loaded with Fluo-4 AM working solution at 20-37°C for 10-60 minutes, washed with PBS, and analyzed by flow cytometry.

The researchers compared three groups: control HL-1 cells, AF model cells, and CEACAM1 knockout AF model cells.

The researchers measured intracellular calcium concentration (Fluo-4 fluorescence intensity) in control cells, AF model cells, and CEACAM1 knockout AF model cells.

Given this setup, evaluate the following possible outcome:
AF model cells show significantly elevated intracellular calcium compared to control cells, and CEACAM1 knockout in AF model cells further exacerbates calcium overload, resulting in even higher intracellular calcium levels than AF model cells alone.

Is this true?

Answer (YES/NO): NO